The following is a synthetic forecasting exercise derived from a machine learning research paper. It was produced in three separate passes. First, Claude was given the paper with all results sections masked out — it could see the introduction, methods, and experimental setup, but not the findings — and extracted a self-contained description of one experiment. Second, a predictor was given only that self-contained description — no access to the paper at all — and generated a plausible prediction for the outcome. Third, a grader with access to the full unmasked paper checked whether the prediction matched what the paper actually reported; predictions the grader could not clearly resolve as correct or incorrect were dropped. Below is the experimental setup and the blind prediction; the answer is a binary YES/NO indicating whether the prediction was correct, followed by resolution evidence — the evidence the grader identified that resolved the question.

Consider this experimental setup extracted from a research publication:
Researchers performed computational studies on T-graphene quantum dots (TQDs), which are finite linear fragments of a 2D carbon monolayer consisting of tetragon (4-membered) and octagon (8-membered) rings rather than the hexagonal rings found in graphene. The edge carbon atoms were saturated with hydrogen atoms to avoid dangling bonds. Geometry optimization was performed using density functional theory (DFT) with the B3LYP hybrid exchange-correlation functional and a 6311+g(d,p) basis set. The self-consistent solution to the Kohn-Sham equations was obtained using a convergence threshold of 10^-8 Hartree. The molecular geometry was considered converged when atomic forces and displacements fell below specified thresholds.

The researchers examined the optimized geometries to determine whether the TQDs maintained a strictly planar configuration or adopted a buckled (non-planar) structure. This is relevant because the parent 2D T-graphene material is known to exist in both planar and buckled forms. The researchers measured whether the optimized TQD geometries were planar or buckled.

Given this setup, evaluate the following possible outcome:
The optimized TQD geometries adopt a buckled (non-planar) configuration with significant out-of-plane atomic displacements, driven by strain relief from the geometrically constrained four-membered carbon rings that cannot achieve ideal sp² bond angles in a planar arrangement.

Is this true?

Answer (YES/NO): NO